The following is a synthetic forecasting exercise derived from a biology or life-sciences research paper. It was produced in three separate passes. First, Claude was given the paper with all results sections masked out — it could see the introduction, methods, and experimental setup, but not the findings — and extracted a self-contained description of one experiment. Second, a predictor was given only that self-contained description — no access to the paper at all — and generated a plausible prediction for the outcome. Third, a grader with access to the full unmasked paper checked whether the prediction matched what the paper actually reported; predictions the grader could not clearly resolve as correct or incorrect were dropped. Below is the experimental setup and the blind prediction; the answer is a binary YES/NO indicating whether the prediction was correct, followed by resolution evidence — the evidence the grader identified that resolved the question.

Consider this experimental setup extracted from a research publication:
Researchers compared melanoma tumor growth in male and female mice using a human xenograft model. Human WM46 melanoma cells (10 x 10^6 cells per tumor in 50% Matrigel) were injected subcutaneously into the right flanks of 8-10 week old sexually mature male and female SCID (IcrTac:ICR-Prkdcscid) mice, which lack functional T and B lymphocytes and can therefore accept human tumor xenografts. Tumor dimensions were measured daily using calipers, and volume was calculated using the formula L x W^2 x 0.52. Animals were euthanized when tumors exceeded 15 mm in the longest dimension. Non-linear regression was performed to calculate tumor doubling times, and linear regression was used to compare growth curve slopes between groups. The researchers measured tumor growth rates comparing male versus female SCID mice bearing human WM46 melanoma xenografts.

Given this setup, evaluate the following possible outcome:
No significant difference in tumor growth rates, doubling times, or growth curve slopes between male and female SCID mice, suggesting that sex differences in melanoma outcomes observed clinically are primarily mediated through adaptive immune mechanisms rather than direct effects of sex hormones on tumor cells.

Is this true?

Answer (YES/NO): NO